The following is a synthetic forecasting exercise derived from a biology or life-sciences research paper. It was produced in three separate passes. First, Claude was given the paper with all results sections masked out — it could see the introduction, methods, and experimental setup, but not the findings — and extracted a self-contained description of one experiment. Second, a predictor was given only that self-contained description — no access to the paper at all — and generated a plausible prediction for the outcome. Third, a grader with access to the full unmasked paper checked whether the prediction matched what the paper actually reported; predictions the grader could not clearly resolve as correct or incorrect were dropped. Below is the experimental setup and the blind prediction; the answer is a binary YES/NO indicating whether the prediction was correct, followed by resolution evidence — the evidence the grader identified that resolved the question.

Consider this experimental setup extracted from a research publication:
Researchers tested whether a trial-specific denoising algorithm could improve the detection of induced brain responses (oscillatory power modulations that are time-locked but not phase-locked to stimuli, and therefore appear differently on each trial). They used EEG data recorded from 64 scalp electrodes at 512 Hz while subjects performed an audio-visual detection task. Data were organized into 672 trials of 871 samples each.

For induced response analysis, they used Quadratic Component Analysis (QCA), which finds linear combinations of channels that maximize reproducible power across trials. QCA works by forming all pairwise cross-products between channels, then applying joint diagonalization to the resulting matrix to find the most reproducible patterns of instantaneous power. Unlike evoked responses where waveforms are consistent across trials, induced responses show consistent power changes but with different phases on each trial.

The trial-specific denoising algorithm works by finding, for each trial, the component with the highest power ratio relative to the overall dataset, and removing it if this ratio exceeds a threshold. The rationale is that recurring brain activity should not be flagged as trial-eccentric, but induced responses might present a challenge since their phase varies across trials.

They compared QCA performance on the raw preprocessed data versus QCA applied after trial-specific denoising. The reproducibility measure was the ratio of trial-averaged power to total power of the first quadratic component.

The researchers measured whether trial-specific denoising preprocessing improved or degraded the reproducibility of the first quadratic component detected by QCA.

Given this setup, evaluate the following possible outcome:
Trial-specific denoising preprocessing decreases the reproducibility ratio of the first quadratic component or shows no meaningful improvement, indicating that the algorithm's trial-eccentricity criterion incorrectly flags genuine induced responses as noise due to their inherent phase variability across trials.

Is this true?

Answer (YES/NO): NO